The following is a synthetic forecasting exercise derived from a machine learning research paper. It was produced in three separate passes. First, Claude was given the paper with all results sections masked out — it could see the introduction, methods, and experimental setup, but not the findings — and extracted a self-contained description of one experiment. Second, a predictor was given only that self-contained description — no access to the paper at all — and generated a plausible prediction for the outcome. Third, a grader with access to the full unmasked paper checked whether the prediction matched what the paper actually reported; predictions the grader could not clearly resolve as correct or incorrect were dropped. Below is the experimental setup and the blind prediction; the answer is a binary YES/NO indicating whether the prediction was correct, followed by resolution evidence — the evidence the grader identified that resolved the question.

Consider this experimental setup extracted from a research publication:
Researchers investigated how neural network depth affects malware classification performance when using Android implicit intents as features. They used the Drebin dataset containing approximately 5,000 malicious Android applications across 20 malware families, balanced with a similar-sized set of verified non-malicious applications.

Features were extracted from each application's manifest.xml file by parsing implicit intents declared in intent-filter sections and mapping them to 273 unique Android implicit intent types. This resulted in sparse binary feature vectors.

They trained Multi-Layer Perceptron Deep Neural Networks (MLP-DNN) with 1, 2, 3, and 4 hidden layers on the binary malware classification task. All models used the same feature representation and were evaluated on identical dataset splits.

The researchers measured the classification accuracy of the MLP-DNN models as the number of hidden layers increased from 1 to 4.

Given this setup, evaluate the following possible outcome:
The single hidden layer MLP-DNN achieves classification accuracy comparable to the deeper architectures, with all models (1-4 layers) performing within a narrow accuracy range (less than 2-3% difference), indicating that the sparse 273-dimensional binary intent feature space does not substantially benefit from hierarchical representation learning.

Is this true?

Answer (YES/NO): NO